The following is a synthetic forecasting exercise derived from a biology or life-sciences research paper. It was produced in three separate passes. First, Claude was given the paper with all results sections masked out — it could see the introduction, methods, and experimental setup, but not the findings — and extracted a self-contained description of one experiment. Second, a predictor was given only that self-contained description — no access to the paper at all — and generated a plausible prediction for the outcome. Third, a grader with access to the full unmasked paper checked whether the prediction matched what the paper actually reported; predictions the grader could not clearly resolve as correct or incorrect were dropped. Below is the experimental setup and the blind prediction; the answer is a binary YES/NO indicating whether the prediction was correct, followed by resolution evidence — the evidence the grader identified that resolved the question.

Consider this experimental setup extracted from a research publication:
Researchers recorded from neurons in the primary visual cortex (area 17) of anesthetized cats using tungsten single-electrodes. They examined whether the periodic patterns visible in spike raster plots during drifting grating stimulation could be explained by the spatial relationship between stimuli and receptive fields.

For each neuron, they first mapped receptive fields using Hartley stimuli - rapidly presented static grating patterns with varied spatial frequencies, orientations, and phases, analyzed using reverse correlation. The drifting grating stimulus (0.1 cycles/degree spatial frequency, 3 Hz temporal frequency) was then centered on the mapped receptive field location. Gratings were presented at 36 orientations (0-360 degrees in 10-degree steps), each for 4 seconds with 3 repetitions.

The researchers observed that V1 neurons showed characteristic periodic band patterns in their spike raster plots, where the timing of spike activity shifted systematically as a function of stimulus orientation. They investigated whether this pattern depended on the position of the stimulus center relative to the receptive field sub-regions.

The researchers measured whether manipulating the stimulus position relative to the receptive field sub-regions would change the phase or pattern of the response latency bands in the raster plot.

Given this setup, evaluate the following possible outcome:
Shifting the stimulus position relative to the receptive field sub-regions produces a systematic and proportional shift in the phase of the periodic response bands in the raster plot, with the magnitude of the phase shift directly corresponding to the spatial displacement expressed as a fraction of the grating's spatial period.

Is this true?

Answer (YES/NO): YES